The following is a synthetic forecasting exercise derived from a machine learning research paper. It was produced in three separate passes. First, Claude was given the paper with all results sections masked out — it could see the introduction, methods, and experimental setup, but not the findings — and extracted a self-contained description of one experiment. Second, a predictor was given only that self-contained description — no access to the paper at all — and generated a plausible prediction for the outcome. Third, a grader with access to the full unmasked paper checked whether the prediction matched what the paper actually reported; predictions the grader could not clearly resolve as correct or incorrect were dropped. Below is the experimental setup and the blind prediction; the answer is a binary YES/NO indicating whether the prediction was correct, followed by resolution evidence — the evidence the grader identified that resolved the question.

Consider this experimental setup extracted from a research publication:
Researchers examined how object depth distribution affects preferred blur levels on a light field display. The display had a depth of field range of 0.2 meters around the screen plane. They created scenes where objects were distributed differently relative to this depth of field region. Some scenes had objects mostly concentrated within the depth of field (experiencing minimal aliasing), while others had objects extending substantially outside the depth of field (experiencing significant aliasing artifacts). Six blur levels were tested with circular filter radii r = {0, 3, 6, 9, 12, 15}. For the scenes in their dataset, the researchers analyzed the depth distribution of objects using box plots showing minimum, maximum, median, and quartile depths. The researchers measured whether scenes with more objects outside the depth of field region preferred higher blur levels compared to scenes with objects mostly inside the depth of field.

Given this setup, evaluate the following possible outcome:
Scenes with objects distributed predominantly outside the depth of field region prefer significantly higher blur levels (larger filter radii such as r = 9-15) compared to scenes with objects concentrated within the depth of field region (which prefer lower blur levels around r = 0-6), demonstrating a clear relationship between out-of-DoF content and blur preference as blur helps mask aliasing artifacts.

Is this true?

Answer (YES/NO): NO